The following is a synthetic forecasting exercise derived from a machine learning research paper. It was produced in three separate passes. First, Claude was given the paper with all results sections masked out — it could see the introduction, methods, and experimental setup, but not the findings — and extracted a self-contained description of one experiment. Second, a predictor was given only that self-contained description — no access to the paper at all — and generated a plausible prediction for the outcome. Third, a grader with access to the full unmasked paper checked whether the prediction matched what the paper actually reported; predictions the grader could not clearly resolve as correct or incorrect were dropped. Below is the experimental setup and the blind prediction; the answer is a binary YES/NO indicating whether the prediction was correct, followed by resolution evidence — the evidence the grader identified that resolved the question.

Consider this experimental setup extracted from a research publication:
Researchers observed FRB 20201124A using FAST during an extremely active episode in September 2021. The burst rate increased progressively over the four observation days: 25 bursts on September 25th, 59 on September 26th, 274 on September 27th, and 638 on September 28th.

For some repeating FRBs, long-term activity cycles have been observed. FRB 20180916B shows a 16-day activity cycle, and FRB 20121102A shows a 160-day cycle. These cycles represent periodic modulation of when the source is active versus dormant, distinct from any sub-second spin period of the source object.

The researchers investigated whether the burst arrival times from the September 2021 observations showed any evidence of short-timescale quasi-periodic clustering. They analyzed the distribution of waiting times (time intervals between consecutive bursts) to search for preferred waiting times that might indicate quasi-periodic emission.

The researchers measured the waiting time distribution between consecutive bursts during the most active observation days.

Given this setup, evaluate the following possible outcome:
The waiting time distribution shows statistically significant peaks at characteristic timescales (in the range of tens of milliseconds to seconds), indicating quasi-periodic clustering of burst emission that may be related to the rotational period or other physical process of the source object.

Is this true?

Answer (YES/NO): NO